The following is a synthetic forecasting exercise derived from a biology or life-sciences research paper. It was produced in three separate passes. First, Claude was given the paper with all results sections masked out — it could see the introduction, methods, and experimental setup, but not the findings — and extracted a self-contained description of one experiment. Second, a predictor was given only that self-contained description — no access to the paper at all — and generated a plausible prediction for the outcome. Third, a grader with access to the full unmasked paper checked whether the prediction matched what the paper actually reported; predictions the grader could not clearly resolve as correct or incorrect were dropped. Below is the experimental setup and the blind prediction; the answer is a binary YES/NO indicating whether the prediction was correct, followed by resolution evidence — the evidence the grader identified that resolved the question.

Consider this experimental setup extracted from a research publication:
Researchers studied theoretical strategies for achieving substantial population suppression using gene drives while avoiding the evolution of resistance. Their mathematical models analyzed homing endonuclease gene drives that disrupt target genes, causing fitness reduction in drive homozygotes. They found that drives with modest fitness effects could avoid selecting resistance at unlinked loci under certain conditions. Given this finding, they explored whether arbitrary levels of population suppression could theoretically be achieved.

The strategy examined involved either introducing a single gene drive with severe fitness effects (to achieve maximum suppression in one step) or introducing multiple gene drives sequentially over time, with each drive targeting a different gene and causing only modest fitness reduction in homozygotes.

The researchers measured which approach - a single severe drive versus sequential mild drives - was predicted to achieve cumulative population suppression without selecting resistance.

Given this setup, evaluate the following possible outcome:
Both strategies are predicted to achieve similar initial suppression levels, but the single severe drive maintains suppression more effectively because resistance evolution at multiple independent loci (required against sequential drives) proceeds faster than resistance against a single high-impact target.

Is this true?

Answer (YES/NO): NO